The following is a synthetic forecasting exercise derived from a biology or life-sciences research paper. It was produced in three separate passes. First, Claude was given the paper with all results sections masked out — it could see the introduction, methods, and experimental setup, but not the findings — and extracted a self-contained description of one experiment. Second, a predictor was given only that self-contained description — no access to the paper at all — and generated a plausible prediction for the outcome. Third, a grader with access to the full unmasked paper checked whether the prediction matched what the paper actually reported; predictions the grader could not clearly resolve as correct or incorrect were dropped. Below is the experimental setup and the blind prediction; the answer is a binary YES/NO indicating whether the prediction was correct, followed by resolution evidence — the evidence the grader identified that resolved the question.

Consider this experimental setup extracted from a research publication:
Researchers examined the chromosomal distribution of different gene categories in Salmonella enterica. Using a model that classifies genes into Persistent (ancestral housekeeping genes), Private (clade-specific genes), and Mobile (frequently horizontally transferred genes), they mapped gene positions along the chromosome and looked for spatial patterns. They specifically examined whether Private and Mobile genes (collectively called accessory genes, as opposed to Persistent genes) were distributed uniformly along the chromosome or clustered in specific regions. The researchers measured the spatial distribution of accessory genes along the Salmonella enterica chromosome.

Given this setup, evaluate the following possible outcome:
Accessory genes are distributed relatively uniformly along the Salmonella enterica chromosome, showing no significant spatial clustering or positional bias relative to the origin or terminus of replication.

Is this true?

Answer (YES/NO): NO